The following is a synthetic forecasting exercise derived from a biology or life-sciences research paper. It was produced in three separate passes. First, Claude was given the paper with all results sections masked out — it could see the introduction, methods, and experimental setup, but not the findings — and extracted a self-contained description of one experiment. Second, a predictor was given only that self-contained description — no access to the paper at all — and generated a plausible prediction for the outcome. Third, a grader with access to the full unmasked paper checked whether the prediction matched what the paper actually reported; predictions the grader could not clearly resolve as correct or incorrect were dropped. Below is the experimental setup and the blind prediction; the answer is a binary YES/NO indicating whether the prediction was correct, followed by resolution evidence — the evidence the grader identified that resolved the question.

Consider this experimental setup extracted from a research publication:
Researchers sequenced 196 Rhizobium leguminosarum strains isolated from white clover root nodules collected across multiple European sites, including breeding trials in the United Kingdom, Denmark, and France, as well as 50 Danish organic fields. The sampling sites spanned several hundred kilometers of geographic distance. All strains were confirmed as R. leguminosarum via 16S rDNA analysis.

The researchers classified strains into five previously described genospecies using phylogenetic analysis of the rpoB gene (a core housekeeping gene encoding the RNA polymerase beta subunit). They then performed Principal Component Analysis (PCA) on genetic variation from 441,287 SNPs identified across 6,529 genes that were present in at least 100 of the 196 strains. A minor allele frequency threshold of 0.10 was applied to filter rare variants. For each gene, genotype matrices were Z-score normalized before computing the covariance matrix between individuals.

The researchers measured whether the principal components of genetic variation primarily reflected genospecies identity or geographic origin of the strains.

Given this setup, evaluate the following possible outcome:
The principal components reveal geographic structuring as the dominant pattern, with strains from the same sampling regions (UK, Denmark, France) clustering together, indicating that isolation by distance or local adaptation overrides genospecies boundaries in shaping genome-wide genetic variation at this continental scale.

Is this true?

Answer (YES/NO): NO